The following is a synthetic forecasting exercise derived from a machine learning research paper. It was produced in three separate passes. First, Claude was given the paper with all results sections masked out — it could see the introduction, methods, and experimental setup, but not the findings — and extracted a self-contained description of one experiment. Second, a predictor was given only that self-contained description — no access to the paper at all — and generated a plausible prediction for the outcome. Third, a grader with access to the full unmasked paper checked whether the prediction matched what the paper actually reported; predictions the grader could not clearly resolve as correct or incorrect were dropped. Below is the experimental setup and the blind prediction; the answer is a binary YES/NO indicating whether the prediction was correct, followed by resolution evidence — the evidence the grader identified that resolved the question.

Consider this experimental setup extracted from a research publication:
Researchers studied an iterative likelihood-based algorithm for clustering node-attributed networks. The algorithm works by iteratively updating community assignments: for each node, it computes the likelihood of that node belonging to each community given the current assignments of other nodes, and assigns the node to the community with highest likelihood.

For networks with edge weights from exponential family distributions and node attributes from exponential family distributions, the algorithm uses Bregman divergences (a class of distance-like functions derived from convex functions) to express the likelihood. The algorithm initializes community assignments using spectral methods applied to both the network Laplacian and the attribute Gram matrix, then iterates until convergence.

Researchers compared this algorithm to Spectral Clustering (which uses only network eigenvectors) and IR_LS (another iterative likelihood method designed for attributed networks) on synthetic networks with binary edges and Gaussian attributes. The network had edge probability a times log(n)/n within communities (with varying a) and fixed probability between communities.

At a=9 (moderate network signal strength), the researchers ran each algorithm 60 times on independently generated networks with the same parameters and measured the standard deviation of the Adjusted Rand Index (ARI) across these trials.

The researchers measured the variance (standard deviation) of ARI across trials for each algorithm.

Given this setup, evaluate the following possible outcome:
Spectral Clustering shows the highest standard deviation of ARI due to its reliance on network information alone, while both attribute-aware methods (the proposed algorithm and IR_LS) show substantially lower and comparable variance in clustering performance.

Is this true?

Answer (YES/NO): NO